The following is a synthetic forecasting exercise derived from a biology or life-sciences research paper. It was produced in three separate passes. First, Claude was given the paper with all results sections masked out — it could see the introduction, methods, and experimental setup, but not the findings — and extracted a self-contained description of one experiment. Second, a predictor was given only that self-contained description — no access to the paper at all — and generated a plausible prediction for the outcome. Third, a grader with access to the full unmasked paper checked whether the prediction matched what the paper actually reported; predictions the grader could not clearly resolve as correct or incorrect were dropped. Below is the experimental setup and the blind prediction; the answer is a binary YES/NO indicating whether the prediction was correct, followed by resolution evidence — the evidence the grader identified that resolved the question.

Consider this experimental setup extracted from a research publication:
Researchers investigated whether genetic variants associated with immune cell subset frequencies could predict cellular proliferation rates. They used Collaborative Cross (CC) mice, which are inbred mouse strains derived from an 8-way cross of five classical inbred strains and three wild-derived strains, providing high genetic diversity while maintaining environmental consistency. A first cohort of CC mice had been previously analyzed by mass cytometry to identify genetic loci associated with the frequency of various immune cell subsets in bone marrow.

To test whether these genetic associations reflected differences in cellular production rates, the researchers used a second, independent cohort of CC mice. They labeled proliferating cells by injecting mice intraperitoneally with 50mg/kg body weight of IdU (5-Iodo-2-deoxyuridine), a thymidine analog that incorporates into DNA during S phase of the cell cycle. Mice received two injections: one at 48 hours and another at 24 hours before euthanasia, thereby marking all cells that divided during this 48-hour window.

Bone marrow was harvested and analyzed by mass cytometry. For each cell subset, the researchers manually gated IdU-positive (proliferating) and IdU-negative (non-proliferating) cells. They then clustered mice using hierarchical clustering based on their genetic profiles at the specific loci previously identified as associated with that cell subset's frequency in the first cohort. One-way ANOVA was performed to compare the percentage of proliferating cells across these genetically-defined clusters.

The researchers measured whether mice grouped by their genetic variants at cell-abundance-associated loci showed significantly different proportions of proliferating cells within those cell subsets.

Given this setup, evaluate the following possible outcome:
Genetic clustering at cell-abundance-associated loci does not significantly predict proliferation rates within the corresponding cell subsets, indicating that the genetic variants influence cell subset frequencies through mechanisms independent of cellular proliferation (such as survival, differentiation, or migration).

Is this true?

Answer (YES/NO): NO